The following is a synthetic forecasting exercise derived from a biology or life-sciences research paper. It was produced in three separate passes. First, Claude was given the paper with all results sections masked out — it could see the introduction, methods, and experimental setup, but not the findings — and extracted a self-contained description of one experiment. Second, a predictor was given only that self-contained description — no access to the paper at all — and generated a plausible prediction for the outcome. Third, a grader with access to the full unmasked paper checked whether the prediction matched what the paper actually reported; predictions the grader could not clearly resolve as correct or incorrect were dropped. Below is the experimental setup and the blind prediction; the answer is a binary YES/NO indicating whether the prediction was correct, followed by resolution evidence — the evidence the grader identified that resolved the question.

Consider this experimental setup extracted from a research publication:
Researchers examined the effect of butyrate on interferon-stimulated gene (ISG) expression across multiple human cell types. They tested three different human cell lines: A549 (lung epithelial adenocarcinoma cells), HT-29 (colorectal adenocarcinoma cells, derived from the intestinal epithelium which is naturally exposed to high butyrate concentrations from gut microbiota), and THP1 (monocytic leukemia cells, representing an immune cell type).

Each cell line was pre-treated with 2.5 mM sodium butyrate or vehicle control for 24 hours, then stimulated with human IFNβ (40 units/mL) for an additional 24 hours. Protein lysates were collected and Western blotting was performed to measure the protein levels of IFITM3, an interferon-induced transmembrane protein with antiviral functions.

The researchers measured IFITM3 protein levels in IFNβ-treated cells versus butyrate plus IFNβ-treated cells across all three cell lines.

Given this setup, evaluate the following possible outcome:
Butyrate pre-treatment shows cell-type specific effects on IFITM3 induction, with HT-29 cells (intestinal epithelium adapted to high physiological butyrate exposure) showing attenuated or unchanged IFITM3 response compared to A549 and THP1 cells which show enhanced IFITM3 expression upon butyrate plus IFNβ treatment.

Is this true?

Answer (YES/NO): NO